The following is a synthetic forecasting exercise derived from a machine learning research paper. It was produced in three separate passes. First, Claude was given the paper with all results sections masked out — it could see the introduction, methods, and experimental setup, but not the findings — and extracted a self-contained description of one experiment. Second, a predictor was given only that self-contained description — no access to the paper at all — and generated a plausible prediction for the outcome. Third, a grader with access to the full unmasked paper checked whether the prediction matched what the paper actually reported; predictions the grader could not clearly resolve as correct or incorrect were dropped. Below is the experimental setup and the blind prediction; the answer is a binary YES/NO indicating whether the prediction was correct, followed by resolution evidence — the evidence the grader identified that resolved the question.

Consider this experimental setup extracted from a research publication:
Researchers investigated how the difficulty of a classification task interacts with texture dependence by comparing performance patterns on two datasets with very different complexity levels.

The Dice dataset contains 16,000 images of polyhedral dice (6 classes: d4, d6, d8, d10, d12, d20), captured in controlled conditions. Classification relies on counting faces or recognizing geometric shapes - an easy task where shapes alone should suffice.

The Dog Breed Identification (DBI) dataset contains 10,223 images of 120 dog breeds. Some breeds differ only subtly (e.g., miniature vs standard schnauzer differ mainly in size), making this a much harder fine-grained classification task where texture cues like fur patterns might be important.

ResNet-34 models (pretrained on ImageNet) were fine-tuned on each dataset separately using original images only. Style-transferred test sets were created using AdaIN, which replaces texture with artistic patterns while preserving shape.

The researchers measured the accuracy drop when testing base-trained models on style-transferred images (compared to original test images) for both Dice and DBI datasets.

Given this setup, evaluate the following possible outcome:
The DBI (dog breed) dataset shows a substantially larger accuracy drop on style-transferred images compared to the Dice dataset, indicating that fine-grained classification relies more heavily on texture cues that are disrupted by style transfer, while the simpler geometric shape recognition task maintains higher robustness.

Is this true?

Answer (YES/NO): YES